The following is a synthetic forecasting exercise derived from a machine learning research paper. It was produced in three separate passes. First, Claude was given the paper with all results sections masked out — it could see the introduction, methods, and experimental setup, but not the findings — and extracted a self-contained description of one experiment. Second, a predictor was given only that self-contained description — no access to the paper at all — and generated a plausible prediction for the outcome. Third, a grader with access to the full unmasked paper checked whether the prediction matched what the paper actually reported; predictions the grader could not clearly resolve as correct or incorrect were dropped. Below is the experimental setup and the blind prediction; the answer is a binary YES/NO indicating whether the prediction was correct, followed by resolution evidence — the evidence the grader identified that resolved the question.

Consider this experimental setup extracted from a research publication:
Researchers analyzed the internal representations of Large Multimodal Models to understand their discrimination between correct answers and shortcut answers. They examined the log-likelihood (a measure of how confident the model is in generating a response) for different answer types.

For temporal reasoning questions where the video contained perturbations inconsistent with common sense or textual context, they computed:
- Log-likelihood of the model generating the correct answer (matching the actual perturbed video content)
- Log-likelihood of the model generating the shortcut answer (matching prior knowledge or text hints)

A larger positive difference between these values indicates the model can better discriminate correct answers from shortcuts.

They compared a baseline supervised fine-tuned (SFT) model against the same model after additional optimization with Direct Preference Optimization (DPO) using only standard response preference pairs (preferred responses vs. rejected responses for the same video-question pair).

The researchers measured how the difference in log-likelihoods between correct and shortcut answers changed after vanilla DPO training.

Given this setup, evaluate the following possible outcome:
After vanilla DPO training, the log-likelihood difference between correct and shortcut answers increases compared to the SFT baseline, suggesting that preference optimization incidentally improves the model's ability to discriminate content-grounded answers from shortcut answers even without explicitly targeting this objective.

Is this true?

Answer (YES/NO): YES